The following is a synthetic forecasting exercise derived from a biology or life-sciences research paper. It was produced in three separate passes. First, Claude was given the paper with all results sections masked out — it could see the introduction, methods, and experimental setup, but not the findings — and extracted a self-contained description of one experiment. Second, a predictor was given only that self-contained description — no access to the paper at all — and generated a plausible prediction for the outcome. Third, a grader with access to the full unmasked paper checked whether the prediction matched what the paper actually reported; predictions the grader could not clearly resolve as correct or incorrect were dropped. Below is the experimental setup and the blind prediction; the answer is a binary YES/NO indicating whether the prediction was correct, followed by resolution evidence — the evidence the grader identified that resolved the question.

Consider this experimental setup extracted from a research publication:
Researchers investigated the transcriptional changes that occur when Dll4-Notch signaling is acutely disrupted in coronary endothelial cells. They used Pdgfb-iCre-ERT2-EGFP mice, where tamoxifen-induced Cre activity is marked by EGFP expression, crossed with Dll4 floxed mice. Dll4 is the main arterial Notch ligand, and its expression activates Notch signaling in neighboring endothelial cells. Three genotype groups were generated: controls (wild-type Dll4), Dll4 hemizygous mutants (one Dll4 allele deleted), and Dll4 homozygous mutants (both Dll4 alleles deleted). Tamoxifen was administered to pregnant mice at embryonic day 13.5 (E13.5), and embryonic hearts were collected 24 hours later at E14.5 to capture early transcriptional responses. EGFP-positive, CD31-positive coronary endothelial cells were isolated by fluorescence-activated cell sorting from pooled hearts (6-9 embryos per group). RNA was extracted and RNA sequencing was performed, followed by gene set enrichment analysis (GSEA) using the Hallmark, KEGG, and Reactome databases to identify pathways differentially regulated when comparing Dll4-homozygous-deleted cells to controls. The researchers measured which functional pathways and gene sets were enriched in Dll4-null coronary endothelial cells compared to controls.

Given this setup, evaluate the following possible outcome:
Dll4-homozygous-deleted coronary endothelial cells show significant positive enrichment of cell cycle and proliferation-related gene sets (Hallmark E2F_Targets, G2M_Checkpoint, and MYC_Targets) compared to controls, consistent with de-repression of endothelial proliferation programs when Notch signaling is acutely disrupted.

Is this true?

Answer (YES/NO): YES